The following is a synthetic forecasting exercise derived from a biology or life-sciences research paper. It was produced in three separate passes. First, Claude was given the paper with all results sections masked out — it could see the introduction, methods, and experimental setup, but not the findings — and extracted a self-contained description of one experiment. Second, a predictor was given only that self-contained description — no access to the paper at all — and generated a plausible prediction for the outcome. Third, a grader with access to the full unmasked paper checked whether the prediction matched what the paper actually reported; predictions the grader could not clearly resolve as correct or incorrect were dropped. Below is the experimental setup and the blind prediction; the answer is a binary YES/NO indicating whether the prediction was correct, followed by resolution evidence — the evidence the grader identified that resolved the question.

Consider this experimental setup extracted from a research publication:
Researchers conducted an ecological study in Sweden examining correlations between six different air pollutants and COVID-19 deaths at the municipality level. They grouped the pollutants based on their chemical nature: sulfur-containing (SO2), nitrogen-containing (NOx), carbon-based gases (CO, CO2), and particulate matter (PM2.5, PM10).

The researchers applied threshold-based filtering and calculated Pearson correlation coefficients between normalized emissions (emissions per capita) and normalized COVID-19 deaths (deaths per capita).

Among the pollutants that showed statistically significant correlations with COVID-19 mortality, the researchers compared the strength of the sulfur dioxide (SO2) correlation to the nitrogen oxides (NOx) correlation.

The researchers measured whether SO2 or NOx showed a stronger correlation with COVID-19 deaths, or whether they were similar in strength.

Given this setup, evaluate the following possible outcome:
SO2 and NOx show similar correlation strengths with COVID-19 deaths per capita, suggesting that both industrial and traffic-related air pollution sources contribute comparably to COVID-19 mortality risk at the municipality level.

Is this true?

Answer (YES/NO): NO